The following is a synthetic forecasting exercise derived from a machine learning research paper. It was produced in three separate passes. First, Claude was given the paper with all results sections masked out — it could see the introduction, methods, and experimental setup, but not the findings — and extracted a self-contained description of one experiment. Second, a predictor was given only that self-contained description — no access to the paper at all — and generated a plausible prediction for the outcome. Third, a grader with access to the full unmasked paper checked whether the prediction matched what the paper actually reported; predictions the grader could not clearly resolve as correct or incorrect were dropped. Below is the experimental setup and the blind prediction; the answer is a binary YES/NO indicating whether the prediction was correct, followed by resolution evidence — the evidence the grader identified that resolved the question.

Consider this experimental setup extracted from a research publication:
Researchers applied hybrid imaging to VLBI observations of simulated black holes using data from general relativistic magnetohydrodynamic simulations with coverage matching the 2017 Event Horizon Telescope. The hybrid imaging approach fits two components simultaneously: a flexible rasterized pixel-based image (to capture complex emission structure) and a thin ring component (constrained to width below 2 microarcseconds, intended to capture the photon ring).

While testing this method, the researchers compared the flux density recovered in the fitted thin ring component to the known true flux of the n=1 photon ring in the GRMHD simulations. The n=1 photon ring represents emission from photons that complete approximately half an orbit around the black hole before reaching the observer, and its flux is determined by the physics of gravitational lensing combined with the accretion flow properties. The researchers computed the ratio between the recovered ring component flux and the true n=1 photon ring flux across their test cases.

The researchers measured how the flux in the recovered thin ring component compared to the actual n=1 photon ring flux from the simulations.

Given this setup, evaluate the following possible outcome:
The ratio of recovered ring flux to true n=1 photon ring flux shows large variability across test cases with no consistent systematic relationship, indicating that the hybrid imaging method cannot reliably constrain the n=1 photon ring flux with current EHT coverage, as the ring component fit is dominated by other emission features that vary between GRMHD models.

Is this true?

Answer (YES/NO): NO